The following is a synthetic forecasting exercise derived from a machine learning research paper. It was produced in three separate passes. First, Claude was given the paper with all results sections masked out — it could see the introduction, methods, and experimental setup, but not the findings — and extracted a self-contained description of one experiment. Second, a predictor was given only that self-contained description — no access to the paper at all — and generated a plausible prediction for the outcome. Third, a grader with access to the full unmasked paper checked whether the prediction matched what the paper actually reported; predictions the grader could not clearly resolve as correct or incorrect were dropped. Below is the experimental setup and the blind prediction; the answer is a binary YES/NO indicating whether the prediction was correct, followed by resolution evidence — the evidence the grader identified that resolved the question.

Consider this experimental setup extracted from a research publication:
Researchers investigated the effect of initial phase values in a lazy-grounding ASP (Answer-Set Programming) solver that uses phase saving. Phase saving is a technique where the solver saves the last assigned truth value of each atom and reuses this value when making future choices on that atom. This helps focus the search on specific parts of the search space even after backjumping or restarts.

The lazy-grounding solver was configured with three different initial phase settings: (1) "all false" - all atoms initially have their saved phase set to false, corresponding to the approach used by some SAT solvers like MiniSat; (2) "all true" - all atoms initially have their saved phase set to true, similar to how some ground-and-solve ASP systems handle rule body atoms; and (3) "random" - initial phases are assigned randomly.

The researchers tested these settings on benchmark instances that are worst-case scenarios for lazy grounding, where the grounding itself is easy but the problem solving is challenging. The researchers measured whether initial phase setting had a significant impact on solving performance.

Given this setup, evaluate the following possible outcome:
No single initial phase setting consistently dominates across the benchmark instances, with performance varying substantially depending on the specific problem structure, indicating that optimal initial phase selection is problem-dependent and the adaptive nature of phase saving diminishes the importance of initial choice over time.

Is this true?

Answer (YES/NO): NO